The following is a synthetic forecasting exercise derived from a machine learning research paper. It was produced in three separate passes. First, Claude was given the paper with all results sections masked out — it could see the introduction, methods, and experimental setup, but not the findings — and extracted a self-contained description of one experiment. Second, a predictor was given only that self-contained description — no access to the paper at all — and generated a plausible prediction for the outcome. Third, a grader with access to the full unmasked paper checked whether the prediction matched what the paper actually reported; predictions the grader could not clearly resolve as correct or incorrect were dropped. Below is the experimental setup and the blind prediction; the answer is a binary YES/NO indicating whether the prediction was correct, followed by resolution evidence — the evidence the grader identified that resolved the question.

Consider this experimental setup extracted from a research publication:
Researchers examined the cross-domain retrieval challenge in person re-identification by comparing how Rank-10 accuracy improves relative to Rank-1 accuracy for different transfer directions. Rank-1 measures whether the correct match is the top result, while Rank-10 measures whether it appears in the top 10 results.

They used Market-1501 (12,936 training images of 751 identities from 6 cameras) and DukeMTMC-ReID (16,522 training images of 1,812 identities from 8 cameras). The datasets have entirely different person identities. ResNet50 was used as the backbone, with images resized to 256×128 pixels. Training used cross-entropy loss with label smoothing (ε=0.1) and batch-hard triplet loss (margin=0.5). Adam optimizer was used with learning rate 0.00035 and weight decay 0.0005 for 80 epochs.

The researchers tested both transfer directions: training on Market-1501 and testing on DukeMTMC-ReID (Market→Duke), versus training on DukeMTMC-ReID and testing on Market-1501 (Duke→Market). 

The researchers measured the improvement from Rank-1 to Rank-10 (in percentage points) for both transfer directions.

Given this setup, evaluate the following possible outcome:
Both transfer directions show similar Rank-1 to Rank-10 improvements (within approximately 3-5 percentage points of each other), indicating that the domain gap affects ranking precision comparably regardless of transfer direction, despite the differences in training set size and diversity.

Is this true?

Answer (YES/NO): YES